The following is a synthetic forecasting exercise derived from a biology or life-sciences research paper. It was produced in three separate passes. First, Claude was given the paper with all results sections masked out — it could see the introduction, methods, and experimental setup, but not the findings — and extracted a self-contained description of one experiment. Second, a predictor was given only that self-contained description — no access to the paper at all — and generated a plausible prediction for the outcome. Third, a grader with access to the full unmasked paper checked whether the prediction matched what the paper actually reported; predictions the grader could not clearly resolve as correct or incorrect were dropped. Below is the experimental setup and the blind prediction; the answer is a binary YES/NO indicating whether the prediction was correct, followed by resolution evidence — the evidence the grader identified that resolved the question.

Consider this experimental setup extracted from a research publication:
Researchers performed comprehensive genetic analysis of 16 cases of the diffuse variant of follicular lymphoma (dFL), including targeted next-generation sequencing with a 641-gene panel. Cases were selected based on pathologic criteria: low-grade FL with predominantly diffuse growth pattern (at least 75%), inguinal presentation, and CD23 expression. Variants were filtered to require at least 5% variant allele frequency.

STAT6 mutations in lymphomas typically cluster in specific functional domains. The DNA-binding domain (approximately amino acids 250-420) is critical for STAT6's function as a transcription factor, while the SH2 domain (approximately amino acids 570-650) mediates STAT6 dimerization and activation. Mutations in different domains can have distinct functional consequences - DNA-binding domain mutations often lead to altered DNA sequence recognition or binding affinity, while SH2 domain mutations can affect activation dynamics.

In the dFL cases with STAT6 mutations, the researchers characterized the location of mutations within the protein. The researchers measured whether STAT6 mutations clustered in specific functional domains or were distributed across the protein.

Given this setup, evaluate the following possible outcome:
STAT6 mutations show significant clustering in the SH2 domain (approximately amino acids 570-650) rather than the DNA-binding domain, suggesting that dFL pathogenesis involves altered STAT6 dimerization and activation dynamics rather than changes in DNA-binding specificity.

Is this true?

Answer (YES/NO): NO